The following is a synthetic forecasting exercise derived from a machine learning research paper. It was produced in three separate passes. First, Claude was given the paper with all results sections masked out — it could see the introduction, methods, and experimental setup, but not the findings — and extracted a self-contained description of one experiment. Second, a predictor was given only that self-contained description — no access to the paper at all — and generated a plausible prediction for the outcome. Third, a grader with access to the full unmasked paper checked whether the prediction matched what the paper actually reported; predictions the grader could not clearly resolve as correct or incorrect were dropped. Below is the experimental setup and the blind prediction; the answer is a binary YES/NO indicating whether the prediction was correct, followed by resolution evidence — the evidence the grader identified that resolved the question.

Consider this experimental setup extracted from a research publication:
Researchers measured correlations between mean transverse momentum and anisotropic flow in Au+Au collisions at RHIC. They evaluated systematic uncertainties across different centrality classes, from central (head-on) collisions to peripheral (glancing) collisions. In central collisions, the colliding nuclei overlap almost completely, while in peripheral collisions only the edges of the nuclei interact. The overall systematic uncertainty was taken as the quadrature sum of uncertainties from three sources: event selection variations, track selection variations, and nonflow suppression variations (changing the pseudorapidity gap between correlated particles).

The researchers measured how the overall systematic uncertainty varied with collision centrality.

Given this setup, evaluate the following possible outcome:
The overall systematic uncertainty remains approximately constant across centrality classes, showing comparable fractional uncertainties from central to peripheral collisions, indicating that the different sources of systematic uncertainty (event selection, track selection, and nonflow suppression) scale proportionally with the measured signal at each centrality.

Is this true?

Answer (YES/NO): NO